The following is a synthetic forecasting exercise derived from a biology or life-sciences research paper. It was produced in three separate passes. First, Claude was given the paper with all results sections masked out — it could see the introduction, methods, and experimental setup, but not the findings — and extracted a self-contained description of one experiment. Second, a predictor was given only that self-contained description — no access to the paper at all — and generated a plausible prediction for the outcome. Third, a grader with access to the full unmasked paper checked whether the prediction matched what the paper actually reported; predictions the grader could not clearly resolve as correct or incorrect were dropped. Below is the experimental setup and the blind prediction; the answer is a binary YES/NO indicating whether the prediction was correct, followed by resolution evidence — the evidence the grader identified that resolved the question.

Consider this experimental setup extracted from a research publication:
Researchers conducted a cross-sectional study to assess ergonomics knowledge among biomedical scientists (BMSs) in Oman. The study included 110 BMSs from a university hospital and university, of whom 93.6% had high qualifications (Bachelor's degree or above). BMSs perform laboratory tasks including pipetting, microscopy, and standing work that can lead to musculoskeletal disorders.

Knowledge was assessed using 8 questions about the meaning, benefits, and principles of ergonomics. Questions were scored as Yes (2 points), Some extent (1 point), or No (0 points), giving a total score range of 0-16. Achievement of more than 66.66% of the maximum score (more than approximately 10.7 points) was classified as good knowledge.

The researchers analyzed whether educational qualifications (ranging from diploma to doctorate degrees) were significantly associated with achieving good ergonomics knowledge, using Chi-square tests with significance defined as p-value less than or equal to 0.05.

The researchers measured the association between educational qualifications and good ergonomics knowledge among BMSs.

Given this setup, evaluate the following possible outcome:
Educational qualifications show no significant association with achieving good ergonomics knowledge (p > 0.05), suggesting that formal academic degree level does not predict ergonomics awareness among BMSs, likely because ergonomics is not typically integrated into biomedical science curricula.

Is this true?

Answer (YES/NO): YES